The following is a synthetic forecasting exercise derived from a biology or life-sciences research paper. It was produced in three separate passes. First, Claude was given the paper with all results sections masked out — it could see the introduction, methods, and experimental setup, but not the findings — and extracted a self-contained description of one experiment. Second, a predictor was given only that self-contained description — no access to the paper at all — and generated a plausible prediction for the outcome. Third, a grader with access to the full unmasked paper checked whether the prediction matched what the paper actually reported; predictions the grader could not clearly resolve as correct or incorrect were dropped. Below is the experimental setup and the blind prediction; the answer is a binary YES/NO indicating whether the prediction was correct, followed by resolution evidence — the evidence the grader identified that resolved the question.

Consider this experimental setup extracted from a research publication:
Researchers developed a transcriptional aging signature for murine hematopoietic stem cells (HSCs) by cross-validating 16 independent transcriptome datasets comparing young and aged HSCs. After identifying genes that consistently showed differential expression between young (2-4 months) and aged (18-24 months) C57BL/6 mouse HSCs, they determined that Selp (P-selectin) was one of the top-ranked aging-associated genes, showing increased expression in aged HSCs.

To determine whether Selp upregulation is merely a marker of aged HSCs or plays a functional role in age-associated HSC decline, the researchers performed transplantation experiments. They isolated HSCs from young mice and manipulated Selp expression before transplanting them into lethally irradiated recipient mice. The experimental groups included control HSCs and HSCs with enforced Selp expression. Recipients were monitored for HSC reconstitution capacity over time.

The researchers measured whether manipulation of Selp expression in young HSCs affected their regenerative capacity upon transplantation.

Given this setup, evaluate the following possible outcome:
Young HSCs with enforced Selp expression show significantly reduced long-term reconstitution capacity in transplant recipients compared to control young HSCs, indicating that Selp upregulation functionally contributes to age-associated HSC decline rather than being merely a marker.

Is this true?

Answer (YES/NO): NO